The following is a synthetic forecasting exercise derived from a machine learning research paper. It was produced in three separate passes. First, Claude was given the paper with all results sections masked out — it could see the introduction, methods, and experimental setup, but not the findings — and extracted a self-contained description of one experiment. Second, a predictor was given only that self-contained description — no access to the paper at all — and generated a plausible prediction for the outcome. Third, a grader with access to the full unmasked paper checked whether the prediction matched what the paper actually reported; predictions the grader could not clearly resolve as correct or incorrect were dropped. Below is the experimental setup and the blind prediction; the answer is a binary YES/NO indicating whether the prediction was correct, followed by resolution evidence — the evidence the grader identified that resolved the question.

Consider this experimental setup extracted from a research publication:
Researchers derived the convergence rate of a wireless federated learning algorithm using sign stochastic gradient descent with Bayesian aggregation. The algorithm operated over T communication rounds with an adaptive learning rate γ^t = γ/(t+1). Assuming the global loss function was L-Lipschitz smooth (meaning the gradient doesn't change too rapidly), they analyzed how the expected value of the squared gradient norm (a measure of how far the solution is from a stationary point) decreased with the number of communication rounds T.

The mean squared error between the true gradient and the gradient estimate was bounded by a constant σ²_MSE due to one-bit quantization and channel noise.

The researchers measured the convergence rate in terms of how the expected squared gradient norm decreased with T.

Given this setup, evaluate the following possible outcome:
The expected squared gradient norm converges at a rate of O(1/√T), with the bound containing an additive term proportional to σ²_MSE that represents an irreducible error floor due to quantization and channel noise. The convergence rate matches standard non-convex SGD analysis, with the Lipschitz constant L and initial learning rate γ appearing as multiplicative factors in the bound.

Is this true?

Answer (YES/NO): NO